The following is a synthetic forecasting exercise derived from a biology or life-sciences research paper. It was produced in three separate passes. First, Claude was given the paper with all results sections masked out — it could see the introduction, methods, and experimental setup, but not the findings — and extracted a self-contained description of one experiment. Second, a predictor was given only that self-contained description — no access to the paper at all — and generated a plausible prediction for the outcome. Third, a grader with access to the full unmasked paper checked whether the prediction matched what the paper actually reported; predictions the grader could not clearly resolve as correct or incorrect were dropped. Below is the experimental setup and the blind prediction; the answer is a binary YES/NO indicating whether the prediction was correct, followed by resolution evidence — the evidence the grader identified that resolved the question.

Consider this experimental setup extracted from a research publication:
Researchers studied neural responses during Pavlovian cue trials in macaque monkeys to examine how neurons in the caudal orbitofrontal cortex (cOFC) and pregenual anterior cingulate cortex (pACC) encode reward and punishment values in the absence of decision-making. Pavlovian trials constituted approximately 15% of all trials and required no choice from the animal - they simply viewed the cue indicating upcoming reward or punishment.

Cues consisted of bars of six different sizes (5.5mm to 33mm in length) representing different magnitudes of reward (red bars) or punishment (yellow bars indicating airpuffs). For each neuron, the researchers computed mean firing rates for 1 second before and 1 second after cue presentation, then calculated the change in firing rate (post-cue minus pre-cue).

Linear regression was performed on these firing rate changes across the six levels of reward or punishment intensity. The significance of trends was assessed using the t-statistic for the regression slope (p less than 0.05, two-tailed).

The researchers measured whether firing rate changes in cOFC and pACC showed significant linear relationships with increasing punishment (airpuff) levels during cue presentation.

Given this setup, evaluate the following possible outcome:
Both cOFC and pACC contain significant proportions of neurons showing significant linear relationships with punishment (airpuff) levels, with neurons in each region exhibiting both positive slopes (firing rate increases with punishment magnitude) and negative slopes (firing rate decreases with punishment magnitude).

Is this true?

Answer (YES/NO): NO